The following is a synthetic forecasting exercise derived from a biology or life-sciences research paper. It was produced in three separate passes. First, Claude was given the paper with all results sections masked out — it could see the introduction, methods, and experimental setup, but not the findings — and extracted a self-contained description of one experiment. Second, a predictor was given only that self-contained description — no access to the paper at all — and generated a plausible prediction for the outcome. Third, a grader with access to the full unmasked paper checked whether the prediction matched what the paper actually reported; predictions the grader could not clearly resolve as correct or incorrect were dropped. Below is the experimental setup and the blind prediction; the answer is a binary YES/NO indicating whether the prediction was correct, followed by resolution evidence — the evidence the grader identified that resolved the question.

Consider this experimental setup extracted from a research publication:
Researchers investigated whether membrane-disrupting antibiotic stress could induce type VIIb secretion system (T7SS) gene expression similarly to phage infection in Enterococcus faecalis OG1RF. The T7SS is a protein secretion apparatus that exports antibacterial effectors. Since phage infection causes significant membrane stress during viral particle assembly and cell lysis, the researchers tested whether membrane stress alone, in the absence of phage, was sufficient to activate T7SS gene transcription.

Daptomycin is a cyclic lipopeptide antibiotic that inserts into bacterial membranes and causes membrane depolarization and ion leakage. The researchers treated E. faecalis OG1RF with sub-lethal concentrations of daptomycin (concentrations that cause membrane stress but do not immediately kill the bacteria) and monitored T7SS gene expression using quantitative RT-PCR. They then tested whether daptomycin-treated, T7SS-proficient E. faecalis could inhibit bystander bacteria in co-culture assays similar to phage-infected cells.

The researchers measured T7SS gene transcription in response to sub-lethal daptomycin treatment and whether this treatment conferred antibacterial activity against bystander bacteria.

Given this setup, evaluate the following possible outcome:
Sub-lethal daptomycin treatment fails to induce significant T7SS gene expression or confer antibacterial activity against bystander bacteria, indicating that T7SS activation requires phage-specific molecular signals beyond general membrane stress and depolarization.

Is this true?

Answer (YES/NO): NO